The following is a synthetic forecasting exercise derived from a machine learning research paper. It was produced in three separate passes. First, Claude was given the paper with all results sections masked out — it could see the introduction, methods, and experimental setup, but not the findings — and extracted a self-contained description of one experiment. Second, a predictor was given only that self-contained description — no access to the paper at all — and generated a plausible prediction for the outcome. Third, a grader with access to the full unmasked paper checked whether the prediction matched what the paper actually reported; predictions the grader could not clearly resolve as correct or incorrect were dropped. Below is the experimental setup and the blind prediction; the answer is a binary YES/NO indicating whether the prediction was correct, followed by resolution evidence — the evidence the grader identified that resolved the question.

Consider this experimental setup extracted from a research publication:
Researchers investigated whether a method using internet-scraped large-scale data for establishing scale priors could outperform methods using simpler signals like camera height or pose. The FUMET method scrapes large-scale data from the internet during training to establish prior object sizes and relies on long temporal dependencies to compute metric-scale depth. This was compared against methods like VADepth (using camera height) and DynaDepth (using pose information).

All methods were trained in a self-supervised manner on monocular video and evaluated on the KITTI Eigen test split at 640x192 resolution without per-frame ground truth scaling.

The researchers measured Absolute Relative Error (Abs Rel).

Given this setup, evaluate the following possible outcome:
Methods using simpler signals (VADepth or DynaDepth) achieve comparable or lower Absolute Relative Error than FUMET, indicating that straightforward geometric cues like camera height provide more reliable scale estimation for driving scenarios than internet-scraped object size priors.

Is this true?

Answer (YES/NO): NO